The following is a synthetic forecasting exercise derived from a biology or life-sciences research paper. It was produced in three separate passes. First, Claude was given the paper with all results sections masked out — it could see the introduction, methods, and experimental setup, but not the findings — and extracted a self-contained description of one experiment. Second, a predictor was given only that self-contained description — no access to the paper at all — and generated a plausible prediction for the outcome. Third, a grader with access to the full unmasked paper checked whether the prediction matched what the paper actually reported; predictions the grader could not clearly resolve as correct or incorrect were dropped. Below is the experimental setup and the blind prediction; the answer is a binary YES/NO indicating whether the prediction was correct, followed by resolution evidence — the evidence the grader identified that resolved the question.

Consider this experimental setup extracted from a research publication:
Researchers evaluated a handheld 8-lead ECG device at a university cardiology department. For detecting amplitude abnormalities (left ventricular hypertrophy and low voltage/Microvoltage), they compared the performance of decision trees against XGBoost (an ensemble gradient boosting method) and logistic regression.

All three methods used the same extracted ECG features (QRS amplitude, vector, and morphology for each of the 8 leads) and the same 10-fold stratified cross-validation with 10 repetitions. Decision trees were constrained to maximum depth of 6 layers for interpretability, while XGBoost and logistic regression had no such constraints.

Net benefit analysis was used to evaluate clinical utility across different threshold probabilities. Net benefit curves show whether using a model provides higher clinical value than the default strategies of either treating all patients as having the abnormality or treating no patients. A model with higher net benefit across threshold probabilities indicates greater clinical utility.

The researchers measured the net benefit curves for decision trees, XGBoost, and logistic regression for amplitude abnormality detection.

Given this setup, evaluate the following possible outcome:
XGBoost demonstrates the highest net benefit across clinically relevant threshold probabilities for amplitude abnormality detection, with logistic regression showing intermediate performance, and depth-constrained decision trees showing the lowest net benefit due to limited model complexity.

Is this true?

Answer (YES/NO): YES